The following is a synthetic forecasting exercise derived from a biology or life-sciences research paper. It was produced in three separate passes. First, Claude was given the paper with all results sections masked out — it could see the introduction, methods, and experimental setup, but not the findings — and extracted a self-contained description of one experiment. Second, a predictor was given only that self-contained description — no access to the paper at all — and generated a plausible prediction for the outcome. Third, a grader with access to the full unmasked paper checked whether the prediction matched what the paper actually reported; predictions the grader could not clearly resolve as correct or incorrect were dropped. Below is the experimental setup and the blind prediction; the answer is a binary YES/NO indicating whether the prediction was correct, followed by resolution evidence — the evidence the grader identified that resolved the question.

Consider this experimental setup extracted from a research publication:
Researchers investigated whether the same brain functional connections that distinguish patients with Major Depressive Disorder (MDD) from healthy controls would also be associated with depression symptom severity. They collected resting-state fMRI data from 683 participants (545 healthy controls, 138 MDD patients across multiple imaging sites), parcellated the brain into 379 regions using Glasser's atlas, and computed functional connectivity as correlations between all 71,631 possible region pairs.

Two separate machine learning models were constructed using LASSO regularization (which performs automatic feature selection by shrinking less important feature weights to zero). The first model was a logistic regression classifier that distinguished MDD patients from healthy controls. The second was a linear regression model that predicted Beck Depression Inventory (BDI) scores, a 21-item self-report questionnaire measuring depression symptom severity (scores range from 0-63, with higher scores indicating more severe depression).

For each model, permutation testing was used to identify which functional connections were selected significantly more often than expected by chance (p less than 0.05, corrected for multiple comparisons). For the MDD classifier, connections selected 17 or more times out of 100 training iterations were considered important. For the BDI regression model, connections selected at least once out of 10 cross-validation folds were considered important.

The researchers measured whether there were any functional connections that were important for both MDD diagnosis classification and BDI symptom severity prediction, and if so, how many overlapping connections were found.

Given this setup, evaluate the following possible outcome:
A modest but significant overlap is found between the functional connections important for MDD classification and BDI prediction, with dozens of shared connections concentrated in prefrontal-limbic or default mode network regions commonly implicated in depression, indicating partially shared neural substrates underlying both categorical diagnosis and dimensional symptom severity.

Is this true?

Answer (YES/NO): NO